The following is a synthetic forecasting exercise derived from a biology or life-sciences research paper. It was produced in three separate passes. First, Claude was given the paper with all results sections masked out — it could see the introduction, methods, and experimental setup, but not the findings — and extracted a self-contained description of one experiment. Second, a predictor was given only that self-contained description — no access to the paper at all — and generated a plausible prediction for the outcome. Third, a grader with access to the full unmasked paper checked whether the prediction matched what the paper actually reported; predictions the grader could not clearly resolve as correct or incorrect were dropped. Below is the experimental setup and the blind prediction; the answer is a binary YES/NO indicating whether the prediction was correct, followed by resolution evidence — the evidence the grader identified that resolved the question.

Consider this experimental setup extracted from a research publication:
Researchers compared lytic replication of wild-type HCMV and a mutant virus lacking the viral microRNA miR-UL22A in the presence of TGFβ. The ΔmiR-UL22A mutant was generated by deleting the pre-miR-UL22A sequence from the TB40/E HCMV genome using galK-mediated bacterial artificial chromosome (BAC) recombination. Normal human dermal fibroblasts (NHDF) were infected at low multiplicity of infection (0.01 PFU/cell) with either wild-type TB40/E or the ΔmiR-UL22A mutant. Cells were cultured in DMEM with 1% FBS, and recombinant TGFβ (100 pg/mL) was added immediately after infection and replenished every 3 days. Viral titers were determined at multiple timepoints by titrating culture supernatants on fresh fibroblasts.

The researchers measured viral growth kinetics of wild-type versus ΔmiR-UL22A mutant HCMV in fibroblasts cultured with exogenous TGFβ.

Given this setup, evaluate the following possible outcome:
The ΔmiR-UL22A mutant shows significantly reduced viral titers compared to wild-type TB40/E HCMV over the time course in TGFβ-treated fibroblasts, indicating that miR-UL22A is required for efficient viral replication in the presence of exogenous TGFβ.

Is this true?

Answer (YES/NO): YES